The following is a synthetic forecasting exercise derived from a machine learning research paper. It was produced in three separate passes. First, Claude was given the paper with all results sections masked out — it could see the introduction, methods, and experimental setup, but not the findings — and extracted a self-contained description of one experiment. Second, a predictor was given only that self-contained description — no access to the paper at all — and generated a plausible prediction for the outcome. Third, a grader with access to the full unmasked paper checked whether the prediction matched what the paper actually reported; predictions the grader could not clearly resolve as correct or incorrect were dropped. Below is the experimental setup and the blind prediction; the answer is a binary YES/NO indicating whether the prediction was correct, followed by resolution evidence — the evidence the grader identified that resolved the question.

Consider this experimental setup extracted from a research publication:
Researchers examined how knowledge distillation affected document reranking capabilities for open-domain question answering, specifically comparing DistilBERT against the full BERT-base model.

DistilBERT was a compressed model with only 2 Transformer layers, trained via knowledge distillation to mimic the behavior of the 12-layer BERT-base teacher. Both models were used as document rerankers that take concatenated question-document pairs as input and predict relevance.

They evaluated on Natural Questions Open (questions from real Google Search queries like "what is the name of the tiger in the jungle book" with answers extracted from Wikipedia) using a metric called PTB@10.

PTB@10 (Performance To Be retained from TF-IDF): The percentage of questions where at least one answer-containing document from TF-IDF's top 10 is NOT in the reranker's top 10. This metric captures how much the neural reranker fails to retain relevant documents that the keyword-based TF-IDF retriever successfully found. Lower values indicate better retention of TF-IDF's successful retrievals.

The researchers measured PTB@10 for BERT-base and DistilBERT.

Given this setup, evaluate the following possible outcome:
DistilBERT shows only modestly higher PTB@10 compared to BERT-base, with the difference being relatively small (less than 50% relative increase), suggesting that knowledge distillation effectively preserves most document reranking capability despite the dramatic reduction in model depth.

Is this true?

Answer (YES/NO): NO